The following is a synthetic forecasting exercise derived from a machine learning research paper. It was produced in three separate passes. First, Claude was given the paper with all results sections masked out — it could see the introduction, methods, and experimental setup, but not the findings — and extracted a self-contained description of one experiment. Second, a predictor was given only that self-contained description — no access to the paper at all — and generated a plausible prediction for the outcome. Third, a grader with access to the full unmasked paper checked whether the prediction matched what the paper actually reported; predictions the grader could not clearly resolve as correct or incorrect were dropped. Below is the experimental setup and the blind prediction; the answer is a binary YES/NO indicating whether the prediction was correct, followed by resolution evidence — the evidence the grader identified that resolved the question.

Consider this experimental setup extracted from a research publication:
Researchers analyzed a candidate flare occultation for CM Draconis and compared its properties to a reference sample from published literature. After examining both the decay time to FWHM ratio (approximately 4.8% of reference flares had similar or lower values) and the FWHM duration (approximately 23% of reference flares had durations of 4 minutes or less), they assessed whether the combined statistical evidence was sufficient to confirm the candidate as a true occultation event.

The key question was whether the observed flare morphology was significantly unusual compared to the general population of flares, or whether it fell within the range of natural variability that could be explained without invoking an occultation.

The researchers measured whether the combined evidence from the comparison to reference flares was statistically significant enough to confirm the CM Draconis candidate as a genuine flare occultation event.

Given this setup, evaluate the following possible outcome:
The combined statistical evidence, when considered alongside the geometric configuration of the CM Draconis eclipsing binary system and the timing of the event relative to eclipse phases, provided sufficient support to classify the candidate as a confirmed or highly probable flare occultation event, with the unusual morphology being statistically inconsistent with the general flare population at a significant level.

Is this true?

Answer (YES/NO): NO